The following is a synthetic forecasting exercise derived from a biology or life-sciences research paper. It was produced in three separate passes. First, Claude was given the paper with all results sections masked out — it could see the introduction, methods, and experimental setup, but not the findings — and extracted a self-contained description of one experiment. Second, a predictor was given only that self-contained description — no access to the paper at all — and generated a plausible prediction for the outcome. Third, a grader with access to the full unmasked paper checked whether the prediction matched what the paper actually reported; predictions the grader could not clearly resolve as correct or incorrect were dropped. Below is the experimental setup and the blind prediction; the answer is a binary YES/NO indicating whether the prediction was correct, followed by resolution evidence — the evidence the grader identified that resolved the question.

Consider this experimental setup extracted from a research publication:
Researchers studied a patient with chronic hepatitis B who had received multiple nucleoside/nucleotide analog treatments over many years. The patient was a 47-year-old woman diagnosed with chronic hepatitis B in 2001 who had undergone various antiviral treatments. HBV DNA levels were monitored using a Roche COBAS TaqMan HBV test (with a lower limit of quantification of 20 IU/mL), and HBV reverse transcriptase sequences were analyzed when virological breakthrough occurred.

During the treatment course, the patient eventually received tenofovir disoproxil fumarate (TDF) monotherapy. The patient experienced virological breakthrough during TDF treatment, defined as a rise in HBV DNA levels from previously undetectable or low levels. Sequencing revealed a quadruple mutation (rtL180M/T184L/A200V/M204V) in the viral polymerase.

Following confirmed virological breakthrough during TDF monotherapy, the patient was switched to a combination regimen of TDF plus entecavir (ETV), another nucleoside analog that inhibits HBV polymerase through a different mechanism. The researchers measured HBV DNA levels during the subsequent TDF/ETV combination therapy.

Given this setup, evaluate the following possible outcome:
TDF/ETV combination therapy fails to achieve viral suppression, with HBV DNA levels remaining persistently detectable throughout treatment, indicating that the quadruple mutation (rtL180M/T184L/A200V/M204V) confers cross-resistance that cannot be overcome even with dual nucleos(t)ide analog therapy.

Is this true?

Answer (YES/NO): NO